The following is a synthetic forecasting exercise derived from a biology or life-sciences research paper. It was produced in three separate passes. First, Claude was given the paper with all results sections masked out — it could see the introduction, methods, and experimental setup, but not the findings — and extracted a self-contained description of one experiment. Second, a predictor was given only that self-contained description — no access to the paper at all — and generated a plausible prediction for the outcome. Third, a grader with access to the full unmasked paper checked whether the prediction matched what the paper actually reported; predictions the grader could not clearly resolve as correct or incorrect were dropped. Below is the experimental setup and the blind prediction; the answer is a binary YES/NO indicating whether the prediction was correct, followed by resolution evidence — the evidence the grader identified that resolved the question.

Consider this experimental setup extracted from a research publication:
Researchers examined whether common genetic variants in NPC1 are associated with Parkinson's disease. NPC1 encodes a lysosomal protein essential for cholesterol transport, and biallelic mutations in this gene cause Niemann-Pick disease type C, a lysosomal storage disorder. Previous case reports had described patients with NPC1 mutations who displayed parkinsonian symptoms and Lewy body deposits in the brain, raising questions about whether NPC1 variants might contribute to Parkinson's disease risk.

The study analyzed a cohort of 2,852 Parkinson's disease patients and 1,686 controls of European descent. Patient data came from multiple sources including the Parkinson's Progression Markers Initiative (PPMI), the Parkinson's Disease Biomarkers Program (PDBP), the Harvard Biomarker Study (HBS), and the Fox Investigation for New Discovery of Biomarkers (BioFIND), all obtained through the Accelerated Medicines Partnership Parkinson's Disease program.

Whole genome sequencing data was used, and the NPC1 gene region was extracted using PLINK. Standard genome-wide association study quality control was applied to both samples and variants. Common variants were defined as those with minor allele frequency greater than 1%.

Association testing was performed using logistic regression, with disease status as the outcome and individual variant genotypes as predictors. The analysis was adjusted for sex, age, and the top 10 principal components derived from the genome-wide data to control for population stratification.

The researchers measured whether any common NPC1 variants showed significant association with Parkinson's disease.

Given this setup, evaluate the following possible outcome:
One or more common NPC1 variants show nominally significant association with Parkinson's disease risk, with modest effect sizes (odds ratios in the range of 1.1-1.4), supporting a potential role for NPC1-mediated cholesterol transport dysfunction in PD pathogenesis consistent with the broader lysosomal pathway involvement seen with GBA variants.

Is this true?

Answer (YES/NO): NO